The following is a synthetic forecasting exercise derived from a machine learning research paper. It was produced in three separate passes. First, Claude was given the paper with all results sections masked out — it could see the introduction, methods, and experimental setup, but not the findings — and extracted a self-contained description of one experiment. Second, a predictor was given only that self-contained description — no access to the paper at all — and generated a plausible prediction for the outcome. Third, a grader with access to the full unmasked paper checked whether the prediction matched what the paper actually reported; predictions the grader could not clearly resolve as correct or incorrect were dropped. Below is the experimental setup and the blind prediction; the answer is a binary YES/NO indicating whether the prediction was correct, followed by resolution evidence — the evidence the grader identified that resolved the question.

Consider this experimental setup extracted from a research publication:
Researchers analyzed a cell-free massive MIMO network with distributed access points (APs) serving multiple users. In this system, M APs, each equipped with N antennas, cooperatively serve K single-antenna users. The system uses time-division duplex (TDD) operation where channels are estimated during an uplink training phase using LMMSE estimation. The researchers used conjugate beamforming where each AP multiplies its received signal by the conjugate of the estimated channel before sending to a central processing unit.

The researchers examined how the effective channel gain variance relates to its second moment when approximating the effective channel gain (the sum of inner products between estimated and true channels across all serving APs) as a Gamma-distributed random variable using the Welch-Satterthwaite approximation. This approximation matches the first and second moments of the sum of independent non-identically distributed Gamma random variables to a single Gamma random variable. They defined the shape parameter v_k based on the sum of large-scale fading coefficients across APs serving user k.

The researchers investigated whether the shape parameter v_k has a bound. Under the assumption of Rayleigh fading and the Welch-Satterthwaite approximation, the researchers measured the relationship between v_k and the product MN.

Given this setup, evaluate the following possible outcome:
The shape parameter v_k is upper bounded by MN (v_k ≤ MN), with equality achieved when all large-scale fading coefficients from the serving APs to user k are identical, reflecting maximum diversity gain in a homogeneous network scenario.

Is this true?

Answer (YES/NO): YES